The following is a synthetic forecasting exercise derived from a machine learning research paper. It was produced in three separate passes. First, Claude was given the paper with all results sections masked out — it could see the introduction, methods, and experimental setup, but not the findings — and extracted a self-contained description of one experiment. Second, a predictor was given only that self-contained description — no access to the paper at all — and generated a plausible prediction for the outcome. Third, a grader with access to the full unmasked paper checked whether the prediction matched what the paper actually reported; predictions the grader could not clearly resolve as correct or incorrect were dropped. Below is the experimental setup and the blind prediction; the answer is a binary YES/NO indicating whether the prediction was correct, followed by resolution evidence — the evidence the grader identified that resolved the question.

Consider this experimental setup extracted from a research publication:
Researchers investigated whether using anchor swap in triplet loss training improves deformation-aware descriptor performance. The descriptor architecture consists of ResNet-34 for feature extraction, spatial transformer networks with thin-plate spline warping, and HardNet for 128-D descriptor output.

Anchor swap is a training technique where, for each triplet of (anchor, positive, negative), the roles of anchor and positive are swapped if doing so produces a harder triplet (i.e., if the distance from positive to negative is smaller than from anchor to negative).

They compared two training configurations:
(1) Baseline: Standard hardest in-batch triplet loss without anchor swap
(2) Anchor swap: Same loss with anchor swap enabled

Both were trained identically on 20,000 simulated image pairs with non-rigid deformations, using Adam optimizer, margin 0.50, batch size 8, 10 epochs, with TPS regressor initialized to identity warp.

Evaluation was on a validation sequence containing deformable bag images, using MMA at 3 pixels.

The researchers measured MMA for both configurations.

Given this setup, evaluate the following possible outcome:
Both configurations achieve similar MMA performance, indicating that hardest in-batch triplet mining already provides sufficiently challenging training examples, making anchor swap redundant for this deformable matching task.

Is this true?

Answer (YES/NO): NO